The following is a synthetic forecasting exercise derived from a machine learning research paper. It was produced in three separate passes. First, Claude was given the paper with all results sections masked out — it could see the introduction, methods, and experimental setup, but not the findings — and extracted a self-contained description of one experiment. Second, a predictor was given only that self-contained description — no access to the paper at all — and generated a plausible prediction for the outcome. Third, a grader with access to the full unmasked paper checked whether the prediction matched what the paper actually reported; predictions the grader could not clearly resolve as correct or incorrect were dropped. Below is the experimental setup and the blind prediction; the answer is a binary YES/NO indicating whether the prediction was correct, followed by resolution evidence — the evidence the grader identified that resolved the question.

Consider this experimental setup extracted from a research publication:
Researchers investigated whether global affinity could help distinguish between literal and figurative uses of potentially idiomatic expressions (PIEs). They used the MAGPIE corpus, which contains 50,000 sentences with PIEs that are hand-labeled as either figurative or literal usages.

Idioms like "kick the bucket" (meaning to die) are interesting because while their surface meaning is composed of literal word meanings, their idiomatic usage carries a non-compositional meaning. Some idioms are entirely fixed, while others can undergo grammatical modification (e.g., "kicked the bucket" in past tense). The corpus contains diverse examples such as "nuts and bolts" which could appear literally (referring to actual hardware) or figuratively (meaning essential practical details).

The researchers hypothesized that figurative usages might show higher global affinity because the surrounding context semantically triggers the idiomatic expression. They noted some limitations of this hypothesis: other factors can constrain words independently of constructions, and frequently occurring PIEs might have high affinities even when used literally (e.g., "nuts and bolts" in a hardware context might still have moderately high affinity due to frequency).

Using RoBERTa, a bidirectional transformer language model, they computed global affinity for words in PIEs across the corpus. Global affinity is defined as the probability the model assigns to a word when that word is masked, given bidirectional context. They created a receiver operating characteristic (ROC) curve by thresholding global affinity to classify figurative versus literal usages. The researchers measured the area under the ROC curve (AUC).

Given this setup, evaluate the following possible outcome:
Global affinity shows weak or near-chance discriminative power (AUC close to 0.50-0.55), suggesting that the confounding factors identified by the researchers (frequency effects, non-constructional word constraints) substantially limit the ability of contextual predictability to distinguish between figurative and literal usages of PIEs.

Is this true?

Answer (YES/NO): NO